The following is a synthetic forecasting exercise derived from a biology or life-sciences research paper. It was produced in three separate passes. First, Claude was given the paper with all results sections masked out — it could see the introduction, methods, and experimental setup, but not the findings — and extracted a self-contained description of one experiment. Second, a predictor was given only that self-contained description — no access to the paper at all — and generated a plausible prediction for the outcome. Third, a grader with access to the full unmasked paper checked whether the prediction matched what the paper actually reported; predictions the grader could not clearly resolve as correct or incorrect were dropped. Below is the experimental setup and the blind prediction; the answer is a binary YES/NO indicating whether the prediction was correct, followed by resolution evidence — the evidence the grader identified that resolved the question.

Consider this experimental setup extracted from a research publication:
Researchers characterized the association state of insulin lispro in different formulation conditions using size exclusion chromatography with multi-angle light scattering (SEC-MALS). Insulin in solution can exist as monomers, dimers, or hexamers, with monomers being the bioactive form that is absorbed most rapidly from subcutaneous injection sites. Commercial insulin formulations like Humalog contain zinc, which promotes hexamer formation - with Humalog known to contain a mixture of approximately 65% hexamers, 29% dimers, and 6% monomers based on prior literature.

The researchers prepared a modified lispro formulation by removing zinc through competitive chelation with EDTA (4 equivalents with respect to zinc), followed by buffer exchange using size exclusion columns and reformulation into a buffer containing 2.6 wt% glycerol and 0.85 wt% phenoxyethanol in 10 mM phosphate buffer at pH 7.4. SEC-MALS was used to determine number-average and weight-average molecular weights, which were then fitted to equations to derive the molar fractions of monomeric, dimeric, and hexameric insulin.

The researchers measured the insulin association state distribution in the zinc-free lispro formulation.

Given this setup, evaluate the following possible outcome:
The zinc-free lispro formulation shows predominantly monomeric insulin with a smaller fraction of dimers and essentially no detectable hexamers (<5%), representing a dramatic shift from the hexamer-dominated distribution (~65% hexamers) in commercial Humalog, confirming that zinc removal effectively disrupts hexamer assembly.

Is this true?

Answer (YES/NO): YES